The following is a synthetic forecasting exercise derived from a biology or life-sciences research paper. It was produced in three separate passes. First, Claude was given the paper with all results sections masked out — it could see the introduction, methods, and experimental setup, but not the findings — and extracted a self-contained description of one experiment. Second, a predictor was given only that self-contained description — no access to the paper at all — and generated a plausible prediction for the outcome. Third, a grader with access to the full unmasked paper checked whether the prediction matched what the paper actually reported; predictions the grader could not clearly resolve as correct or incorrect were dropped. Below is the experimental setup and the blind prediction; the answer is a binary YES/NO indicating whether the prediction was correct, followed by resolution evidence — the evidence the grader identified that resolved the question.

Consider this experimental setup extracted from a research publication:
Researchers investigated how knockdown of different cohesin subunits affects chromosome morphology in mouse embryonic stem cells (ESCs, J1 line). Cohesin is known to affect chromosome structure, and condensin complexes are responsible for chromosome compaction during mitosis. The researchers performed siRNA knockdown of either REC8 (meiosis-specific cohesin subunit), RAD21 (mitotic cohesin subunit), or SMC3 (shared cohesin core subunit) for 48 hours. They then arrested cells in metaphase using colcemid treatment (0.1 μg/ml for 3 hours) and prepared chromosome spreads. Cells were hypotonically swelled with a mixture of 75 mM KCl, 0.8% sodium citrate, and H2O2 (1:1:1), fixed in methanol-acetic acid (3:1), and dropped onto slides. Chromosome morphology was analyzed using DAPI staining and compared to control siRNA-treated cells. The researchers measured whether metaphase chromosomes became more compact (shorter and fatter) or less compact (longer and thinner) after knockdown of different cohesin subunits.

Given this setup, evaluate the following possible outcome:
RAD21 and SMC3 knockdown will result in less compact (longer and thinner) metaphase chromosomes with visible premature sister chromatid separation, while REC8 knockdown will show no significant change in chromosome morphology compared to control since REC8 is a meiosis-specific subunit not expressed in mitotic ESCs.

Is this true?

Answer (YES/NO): NO